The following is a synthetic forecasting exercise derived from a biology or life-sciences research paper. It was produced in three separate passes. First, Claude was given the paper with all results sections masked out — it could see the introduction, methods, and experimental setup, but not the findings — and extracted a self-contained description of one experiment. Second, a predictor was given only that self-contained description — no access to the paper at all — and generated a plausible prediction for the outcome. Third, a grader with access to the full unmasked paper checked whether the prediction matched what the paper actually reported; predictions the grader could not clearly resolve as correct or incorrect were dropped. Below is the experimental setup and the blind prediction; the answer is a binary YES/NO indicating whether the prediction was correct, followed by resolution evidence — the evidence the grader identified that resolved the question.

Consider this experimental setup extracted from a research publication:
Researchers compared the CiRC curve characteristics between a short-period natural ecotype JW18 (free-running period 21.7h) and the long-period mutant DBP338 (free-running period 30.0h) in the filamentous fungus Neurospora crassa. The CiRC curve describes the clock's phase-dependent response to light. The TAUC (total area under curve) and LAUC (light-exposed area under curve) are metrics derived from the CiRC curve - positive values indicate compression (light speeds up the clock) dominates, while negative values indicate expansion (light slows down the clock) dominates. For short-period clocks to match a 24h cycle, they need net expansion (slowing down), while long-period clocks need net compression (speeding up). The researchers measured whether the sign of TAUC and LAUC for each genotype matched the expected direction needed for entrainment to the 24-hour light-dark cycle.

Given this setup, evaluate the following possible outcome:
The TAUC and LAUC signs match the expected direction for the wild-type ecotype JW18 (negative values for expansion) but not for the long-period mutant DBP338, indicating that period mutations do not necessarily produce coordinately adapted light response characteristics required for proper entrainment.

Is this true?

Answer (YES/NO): NO